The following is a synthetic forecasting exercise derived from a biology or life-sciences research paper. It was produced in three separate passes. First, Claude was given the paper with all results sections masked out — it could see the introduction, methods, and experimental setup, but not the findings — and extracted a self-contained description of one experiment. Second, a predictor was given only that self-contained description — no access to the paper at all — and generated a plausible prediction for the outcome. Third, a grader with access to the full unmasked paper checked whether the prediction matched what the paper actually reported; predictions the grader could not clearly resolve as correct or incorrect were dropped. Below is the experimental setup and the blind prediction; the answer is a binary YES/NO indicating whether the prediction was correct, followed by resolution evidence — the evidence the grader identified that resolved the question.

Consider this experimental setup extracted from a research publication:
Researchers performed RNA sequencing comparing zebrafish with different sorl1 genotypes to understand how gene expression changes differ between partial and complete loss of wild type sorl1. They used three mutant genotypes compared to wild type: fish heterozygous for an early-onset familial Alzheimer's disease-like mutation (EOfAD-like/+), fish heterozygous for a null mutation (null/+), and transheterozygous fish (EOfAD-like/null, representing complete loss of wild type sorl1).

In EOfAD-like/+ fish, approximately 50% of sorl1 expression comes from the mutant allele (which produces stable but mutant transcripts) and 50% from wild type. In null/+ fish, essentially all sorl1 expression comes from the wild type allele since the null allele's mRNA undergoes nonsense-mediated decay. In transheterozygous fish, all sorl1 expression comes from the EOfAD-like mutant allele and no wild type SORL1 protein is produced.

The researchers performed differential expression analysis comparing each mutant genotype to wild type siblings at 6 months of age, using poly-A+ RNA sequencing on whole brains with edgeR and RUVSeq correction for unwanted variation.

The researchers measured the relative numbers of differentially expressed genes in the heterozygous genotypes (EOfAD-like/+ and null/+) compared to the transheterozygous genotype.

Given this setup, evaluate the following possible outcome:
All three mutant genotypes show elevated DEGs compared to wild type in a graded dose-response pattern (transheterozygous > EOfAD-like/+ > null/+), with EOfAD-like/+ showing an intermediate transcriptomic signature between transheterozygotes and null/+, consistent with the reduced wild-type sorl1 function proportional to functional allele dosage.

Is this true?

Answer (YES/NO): NO